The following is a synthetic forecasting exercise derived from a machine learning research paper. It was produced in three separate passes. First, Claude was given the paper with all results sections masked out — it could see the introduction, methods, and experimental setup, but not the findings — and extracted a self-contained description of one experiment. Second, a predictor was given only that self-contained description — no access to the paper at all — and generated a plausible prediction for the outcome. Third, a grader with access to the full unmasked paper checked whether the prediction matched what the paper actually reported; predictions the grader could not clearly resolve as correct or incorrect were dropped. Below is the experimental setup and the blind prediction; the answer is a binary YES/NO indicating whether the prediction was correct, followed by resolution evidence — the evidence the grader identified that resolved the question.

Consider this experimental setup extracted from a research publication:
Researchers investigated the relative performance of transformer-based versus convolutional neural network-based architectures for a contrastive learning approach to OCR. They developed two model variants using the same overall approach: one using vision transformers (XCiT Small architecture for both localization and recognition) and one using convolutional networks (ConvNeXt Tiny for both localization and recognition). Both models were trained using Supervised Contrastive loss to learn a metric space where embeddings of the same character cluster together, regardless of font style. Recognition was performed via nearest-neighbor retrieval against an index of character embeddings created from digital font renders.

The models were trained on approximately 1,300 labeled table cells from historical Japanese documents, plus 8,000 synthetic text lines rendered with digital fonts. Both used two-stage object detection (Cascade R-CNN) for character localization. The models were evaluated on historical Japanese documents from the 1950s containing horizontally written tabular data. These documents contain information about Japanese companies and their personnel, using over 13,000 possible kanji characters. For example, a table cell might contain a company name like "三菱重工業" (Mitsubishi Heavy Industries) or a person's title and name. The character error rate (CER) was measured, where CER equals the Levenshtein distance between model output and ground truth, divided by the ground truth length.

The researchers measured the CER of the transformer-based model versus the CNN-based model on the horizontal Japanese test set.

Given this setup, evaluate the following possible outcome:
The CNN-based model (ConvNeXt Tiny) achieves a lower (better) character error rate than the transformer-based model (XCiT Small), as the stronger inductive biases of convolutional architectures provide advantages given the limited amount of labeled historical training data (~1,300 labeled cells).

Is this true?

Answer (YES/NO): NO